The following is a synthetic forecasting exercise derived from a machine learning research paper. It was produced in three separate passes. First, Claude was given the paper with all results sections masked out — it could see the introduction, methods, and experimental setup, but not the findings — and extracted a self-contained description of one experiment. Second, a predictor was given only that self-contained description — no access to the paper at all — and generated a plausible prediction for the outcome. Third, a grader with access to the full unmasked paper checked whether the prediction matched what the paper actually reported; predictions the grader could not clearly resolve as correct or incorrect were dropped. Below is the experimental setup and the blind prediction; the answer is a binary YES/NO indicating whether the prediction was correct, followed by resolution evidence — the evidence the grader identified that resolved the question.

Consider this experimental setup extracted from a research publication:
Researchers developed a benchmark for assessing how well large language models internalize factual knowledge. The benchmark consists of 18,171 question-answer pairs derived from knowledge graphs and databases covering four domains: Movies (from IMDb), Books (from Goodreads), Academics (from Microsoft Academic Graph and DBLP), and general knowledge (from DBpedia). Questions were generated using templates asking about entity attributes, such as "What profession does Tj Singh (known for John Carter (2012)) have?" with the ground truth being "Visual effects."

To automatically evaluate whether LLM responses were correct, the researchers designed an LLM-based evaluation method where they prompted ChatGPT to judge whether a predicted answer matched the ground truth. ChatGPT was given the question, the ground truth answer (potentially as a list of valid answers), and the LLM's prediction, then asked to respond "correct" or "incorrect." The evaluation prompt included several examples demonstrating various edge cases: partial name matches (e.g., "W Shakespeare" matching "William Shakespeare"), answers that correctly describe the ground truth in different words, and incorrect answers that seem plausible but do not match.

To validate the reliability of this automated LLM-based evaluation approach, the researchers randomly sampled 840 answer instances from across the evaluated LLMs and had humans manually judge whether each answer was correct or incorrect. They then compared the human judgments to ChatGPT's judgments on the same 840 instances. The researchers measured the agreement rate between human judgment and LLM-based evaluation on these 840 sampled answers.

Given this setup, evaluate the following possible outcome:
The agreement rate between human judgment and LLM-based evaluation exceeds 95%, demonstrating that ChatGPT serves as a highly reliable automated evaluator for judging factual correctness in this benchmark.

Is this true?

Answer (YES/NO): YES